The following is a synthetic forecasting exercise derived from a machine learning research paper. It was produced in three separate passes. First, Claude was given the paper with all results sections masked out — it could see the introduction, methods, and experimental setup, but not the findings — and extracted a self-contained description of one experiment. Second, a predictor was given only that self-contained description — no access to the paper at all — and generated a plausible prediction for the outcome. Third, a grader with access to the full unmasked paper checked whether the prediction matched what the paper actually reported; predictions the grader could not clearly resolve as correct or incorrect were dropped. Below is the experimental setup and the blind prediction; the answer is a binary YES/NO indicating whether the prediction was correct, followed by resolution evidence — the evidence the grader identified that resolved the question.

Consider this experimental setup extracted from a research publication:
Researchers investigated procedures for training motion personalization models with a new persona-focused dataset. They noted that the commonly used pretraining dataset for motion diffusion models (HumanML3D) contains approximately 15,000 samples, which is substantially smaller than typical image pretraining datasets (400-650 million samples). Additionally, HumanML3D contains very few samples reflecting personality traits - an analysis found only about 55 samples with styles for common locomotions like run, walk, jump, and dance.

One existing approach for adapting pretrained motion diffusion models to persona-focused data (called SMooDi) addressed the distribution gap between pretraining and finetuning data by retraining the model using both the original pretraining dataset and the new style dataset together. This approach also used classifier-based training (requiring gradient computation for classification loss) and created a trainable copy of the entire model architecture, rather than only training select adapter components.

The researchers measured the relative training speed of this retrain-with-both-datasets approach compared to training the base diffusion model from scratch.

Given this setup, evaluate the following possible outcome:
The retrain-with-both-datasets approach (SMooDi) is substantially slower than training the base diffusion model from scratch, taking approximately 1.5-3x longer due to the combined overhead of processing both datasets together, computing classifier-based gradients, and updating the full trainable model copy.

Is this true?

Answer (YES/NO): NO